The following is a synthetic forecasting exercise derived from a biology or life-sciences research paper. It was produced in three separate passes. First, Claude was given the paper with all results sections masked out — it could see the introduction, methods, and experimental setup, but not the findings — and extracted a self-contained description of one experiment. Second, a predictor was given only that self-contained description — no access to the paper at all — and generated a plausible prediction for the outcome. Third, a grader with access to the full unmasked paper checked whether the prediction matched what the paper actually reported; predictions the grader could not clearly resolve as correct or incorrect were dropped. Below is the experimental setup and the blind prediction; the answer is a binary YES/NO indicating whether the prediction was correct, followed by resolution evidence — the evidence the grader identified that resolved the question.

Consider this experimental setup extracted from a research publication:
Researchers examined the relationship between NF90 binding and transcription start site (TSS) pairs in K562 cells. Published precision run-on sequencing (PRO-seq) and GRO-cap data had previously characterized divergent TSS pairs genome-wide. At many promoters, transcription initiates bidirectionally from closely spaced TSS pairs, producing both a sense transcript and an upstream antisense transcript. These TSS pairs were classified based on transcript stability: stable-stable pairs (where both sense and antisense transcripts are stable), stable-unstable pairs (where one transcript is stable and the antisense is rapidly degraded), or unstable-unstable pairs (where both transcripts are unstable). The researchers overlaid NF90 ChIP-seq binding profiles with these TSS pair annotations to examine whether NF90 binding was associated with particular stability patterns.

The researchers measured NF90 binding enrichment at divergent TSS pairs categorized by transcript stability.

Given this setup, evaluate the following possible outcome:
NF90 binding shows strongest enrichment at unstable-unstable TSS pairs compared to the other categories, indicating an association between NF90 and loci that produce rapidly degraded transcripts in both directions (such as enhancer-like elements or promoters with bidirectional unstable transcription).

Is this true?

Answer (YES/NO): NO